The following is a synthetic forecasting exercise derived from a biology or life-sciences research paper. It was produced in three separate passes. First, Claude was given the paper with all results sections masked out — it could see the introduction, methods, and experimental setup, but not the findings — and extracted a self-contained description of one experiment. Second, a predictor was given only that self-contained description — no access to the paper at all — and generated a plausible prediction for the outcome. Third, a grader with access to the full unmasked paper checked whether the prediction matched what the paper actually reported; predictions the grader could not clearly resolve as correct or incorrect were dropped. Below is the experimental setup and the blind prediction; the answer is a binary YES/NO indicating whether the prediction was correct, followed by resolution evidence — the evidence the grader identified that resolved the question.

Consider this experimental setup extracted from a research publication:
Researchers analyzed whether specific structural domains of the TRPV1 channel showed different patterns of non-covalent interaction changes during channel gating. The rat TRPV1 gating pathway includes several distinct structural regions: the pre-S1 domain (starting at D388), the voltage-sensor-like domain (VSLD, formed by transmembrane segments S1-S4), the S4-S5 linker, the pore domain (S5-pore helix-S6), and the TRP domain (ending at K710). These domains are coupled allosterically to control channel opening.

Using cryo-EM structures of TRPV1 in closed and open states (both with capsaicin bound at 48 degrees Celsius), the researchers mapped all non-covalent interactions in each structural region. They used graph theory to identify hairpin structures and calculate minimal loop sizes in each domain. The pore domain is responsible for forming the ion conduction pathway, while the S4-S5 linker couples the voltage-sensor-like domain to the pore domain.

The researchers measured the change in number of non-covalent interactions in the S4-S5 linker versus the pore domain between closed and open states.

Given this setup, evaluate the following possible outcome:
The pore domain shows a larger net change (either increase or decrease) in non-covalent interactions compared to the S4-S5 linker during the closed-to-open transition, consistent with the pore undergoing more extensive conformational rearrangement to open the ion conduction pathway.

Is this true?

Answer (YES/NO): YES